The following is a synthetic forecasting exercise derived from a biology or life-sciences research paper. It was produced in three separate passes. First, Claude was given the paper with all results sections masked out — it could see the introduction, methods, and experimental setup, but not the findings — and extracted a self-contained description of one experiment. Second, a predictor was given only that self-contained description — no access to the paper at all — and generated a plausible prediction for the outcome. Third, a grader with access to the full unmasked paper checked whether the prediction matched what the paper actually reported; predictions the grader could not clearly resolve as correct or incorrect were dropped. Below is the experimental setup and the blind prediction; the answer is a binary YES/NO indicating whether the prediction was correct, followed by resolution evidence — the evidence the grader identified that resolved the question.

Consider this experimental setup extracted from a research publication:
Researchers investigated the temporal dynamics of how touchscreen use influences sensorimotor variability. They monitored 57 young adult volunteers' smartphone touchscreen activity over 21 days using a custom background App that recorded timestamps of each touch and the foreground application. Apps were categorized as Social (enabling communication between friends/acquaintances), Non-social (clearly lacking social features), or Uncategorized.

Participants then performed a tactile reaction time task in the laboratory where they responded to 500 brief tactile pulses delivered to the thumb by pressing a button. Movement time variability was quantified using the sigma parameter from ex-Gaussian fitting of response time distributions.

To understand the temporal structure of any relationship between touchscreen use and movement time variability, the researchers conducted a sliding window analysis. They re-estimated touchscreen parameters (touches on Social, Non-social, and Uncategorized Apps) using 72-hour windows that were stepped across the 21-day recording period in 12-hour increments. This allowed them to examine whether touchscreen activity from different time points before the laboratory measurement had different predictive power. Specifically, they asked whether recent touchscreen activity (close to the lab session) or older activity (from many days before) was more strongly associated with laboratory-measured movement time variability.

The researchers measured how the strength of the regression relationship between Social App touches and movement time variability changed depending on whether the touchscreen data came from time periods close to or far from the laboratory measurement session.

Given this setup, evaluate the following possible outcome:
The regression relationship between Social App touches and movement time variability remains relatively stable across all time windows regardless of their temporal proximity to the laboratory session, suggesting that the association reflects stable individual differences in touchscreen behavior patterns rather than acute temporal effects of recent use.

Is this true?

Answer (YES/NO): NO